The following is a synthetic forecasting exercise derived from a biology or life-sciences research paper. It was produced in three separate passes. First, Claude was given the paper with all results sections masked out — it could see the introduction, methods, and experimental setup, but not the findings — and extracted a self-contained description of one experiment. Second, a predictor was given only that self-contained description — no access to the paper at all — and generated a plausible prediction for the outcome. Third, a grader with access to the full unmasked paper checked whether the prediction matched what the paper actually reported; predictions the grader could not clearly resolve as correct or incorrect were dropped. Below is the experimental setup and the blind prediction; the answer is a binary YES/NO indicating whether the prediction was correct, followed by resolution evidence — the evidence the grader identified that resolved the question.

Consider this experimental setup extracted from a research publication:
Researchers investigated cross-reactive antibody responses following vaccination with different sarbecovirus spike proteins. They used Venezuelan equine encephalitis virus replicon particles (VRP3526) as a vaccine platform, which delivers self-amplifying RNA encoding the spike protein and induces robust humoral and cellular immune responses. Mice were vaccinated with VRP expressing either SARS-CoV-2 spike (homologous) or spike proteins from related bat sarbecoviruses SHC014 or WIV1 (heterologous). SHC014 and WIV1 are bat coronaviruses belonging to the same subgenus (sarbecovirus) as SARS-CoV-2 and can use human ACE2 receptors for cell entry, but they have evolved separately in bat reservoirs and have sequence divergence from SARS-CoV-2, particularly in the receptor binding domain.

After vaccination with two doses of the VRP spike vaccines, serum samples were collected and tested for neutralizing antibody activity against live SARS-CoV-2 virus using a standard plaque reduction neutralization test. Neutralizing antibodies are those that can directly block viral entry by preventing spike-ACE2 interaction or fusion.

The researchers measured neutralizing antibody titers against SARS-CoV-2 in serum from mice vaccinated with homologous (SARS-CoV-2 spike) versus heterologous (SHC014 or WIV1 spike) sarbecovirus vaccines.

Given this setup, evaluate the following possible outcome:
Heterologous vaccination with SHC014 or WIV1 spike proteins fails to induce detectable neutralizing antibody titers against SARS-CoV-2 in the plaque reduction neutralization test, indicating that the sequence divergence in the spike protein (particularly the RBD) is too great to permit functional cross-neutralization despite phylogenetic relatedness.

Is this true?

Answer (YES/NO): YES